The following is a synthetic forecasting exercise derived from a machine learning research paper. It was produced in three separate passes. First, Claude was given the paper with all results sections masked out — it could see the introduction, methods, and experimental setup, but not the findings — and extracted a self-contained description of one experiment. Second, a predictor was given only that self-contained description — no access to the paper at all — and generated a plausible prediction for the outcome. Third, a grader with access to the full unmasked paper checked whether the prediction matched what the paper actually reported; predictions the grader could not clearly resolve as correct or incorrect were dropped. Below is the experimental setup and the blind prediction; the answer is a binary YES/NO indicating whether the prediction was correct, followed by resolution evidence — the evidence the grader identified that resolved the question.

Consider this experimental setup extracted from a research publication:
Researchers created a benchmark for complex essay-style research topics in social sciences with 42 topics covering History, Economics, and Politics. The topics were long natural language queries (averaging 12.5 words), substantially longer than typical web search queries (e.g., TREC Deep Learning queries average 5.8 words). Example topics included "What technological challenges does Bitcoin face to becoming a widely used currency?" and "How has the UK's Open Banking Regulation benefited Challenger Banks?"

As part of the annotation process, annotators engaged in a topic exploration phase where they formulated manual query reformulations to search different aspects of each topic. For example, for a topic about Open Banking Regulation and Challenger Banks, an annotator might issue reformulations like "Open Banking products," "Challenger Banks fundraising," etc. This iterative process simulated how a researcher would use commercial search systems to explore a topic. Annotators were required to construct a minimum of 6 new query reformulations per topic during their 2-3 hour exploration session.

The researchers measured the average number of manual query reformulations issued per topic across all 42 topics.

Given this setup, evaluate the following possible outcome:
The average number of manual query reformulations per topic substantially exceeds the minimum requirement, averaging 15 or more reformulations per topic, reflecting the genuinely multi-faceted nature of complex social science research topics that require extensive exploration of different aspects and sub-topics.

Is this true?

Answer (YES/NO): NO